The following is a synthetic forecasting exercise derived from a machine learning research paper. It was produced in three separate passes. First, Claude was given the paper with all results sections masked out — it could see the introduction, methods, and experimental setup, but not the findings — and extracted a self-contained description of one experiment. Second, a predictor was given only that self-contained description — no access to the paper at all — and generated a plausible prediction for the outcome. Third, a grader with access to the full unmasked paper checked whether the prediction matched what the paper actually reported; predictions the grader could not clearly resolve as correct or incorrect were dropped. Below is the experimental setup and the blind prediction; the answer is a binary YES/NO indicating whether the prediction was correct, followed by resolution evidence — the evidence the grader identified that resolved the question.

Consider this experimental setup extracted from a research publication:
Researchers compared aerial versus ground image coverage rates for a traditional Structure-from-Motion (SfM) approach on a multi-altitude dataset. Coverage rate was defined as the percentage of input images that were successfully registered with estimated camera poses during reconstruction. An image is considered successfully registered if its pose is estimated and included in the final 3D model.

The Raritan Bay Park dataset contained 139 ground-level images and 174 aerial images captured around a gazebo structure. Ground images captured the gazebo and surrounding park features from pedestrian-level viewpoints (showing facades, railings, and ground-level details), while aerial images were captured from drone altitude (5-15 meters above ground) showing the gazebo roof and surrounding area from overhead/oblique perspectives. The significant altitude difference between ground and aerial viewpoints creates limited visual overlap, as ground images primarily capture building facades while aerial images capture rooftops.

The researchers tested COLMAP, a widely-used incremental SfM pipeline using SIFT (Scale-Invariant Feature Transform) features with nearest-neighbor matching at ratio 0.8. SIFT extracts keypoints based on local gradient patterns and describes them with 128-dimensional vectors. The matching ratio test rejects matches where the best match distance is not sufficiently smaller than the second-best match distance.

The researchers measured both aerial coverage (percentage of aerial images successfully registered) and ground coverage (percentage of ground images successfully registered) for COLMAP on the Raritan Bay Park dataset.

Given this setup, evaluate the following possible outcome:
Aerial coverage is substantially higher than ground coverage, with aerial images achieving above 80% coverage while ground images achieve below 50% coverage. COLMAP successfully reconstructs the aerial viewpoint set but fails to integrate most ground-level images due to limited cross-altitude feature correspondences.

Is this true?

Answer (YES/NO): NO